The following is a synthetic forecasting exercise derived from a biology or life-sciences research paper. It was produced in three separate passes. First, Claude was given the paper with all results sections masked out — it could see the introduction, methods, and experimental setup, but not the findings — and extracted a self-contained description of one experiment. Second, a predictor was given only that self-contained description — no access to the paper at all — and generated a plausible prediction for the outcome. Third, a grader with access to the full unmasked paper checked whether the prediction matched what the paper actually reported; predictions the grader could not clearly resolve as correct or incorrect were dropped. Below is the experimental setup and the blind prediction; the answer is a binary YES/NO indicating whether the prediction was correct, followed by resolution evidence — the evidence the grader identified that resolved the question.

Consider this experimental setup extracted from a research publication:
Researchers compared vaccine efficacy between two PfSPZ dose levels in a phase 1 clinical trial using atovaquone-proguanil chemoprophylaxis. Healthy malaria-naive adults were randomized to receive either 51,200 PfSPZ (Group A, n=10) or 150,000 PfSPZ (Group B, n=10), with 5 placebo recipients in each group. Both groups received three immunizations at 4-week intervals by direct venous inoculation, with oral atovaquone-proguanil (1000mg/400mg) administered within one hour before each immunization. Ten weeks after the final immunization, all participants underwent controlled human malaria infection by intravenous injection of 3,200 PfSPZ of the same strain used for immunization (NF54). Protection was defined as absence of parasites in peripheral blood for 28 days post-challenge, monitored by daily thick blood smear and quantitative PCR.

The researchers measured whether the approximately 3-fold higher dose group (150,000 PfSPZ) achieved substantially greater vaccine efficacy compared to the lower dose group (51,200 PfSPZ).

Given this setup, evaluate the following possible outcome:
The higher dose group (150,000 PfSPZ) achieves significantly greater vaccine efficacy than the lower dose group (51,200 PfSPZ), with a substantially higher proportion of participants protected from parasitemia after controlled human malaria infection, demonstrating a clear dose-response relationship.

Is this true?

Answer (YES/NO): NO